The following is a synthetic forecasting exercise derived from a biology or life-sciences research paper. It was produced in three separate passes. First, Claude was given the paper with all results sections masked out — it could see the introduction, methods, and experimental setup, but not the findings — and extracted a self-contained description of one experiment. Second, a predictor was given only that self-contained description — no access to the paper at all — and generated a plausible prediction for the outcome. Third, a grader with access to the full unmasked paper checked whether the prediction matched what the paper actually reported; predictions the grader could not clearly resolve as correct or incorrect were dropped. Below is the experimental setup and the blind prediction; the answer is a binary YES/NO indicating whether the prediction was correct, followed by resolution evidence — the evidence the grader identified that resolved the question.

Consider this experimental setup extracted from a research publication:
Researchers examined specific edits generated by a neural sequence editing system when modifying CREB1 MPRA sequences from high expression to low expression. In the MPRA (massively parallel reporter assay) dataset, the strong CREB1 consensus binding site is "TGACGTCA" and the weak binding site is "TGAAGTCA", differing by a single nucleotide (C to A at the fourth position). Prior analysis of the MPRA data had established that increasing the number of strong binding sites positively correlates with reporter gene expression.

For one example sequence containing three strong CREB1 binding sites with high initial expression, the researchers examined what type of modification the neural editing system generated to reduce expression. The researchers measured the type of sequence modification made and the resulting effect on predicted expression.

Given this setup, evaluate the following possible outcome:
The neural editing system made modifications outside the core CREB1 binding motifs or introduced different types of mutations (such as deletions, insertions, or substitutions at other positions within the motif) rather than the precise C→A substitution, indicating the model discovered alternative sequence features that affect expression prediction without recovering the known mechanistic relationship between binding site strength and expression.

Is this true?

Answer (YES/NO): NO